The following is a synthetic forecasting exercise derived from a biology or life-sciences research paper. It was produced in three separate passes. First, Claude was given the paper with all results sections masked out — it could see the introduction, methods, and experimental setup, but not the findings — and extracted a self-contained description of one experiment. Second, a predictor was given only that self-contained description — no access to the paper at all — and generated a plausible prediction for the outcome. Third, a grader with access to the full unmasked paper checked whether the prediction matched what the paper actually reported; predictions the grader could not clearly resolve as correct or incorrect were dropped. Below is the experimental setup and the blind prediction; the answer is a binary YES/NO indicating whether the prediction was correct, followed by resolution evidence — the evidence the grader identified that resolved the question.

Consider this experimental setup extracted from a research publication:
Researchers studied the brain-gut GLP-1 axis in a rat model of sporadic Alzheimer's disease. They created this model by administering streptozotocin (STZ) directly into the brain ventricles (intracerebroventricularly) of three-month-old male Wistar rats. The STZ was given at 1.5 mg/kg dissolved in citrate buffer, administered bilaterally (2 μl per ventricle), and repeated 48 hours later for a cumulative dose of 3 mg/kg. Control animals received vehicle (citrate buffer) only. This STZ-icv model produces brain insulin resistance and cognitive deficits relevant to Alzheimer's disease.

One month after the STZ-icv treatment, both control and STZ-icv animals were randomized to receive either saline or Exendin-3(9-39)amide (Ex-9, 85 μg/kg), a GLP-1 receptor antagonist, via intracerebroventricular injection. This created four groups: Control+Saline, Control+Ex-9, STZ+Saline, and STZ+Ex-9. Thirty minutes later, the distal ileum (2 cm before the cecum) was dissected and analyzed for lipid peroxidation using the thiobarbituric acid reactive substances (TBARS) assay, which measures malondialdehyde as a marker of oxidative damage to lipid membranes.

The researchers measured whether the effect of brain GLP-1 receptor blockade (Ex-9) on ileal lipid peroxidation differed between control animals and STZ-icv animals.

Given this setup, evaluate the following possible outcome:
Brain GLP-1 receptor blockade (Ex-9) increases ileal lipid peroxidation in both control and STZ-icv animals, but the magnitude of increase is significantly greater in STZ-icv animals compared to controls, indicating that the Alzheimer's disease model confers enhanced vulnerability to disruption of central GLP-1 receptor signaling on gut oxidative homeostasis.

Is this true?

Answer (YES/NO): NO